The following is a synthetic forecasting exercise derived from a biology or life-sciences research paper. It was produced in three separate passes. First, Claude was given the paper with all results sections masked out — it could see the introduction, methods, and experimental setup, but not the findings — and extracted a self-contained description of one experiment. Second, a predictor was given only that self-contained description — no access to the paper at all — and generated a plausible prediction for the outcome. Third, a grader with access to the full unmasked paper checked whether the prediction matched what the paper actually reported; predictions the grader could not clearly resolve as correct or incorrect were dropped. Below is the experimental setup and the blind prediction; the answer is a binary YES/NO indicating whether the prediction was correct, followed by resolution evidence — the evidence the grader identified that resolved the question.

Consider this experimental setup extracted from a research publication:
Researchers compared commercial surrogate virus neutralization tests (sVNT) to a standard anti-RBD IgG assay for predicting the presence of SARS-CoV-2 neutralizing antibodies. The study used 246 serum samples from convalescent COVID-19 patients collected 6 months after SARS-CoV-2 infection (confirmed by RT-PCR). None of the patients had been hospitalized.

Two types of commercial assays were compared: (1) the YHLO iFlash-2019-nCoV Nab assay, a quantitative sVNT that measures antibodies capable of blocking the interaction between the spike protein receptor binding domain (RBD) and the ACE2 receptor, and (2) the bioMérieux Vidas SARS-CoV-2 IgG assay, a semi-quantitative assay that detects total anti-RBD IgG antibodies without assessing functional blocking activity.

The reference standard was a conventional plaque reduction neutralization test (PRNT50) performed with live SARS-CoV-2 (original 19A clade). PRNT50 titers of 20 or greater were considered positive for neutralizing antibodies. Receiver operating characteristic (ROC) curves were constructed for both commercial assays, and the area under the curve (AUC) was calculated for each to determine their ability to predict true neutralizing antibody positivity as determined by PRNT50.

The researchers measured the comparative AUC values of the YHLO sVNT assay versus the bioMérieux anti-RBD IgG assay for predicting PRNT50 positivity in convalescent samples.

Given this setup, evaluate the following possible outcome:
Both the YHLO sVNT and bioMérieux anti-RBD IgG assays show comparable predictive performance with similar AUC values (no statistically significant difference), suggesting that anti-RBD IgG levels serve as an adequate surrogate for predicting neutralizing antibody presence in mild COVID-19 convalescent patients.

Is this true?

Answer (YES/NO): YES